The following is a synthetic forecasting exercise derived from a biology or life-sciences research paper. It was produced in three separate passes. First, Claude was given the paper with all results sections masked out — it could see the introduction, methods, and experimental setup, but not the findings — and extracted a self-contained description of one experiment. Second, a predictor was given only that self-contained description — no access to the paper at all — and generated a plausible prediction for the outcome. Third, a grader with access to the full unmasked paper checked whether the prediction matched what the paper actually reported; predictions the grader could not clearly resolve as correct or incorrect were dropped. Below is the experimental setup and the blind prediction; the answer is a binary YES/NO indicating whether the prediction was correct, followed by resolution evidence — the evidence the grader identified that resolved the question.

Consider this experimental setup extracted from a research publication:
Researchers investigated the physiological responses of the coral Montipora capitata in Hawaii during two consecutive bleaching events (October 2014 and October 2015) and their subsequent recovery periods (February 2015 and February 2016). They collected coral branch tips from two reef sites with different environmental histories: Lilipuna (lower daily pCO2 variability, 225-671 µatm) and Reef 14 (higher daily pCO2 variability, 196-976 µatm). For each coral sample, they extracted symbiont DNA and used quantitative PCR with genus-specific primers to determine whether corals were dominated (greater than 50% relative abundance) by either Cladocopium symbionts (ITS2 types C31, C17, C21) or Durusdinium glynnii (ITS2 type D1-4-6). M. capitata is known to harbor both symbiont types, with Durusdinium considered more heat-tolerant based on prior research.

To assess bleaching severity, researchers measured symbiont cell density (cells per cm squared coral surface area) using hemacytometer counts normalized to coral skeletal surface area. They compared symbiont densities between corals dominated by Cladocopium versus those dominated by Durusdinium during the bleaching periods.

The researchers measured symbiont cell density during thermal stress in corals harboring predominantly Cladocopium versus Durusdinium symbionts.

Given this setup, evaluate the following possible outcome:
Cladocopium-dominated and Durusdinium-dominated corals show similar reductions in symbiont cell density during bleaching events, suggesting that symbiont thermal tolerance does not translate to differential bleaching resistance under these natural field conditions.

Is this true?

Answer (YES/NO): NO